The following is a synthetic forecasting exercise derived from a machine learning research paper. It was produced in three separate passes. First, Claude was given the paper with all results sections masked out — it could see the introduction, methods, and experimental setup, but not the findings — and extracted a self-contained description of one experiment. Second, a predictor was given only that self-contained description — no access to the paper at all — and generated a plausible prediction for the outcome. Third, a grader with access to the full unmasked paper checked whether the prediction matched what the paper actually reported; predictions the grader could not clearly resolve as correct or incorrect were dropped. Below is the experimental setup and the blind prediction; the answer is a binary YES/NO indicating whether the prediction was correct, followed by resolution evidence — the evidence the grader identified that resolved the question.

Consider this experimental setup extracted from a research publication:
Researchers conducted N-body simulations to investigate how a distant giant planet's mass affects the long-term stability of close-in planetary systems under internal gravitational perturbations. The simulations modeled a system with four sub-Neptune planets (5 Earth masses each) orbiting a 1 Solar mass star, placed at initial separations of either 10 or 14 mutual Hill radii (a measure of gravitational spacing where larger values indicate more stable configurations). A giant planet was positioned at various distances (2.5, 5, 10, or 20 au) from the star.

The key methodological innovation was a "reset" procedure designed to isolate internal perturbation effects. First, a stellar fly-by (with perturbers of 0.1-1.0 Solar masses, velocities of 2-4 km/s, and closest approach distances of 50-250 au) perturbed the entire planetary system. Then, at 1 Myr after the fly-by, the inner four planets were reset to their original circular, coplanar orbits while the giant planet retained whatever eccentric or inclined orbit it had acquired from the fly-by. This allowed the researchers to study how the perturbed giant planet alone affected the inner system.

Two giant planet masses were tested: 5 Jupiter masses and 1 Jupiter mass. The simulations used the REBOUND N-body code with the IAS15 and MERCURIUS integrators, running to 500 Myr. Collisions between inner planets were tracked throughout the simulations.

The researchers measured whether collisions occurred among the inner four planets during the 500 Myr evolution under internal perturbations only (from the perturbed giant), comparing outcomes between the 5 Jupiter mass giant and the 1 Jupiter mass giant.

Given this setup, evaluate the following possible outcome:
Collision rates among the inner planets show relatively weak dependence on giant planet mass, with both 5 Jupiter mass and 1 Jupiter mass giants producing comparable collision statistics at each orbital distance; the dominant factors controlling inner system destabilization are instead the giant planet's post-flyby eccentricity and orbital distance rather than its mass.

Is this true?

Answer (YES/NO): NO